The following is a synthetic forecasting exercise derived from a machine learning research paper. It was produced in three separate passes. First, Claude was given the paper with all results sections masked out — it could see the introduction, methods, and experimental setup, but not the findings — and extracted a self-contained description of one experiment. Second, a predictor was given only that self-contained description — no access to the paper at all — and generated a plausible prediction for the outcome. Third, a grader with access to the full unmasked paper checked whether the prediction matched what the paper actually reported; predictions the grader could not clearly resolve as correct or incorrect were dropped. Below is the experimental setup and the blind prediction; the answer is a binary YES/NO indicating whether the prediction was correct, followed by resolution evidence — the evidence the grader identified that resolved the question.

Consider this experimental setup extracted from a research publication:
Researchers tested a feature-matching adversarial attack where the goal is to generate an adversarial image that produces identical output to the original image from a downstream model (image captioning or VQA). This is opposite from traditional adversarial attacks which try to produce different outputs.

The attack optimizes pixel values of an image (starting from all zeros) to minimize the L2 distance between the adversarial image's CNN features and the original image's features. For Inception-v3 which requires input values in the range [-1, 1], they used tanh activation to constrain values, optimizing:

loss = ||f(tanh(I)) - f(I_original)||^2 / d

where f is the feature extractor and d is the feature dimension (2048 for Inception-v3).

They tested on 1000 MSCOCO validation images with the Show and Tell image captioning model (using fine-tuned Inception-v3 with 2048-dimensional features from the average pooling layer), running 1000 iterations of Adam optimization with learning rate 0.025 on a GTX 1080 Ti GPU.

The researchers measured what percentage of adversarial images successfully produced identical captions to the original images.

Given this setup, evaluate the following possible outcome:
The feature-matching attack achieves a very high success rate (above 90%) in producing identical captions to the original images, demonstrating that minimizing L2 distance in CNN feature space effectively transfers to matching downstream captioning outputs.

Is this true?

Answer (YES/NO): NO